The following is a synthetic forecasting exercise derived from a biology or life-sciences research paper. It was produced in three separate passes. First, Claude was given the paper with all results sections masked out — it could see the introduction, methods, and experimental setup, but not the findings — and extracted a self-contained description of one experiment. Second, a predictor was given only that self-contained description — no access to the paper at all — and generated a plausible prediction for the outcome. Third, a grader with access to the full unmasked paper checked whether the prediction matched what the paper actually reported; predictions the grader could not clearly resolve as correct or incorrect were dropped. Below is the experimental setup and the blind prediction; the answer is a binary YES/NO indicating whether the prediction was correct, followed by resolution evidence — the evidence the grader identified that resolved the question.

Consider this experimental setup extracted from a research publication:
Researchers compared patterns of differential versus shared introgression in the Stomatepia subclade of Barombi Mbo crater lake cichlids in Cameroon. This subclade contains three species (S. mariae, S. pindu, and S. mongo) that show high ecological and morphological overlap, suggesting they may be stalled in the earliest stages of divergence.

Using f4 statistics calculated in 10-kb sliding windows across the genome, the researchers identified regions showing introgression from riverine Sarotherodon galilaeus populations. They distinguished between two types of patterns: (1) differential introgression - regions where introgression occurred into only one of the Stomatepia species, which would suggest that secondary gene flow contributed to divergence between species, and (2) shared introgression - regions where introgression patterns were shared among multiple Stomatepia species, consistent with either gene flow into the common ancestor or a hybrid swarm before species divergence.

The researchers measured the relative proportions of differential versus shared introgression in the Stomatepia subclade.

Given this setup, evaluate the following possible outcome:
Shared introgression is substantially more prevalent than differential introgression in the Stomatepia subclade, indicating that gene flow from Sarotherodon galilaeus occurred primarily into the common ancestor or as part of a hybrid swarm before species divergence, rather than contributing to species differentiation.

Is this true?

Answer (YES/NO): YES